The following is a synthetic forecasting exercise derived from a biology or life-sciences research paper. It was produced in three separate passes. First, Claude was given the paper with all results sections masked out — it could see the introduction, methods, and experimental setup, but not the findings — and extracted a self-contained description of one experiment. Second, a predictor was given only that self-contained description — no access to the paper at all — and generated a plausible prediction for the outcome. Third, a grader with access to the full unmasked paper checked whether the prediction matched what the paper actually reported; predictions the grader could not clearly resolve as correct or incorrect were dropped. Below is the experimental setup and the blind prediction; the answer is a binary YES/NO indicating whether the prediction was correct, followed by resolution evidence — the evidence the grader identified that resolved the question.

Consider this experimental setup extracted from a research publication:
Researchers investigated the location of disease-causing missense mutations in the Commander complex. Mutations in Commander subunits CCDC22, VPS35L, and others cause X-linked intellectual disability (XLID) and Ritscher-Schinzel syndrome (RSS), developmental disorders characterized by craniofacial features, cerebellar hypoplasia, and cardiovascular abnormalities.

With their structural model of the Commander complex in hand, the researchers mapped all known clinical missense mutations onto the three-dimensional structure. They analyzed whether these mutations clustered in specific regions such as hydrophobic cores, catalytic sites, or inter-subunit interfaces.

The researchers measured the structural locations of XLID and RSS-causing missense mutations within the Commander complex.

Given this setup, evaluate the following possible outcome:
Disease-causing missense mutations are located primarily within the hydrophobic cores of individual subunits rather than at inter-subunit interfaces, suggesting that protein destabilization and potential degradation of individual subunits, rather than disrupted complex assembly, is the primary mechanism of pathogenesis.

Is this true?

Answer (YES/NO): NO